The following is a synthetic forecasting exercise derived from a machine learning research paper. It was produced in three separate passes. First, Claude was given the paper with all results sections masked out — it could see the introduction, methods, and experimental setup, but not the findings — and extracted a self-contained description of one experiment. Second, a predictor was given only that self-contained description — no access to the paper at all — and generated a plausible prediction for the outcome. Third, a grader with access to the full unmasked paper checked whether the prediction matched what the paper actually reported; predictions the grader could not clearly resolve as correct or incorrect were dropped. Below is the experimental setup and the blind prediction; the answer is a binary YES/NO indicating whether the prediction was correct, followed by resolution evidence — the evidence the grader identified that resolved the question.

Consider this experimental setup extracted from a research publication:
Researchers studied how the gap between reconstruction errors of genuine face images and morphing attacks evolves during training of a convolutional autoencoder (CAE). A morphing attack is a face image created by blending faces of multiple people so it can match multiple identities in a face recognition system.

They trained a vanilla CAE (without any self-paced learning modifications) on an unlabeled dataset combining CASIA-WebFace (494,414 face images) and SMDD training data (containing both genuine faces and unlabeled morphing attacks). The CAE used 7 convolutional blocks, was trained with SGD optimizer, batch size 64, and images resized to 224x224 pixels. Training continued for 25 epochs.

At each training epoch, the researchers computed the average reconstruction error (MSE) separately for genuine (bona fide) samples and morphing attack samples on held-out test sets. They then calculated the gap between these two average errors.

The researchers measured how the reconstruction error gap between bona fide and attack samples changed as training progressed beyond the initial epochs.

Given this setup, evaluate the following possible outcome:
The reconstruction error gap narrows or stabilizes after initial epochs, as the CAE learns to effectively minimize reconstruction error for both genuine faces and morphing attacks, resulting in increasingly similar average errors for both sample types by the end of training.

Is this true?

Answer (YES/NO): YES